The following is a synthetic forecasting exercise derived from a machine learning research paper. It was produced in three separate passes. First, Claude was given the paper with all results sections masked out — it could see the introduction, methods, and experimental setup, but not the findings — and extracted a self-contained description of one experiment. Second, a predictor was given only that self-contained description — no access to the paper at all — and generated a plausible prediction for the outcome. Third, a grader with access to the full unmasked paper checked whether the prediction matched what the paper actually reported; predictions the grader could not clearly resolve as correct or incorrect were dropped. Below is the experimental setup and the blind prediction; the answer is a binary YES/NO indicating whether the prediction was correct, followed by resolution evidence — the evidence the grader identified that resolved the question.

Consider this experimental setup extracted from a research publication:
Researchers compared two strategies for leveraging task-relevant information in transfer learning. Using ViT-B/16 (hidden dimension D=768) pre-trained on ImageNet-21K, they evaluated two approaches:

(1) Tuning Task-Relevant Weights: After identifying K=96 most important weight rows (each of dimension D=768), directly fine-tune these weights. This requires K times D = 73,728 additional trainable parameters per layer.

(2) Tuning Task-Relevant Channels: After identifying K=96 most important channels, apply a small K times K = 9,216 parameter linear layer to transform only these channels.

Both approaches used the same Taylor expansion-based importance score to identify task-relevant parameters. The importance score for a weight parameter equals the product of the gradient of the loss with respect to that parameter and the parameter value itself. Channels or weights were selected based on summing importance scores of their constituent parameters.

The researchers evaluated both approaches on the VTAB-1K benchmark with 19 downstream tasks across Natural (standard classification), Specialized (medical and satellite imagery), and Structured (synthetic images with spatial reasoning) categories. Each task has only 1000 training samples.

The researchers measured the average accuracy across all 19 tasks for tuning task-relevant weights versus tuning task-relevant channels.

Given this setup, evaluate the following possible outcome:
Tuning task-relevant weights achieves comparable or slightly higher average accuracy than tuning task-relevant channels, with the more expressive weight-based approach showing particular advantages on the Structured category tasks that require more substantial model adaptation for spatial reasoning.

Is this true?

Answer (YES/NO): NO